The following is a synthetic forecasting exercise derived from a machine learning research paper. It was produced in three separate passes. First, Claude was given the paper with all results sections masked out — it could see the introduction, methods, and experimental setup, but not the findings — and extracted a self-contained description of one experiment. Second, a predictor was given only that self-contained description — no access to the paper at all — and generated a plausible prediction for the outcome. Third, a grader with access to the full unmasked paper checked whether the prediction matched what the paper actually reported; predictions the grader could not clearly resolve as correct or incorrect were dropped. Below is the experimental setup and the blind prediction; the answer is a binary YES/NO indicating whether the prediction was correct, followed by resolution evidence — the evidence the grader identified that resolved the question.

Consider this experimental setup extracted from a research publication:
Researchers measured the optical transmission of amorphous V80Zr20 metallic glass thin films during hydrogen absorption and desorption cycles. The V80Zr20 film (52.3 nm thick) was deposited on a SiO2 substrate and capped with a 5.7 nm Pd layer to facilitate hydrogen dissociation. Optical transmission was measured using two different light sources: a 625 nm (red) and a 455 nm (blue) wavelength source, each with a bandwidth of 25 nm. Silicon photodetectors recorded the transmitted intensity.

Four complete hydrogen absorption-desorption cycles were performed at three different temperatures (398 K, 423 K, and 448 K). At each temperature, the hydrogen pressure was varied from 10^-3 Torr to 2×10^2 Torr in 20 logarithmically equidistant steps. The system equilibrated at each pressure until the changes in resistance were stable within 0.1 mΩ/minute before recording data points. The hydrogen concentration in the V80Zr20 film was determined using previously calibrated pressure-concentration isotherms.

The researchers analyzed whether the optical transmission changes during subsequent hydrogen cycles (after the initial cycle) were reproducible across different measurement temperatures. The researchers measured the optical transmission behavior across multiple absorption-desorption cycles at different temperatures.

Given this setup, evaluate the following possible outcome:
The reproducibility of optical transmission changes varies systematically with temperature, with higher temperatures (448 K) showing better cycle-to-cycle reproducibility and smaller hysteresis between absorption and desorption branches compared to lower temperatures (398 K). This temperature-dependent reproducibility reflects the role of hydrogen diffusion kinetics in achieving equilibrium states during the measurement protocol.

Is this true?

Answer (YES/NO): NO